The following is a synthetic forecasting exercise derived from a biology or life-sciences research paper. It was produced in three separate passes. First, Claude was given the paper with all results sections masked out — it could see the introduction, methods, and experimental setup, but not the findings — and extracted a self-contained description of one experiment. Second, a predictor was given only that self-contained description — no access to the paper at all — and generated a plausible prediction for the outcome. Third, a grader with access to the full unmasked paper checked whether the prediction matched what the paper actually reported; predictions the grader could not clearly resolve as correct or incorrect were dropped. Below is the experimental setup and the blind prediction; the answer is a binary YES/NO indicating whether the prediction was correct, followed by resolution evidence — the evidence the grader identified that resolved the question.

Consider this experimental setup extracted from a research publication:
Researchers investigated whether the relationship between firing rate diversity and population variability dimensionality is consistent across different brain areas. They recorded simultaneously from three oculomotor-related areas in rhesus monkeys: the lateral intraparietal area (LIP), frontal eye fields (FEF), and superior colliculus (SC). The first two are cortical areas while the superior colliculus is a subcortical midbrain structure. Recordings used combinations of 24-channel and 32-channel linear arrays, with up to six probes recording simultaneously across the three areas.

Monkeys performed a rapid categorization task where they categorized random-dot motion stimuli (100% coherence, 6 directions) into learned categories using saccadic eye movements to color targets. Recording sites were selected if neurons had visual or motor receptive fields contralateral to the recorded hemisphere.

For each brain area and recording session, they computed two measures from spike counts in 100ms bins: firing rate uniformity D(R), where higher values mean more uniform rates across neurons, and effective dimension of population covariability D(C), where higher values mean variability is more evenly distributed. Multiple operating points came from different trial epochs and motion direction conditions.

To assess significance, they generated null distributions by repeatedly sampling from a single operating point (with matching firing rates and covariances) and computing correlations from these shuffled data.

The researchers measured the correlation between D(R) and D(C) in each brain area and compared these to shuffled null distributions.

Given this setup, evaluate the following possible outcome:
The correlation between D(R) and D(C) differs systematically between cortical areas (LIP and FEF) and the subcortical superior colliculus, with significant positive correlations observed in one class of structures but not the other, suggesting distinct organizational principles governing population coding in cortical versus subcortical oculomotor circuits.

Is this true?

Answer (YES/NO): NO